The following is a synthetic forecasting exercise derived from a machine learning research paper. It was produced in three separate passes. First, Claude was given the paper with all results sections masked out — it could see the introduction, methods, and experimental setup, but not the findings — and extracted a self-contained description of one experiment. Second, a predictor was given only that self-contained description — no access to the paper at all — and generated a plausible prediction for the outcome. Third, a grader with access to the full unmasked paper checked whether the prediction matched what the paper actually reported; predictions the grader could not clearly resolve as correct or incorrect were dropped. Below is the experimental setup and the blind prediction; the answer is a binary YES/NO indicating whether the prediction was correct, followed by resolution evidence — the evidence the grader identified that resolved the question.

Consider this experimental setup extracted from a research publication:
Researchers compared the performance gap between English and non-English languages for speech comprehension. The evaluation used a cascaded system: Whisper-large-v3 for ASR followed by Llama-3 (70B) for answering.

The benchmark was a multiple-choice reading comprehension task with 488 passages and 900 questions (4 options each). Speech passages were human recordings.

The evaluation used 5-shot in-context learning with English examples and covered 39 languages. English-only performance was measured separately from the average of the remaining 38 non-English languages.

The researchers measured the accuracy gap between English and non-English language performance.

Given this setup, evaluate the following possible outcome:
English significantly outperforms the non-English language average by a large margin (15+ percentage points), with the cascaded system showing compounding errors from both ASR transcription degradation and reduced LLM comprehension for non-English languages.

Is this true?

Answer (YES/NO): YES